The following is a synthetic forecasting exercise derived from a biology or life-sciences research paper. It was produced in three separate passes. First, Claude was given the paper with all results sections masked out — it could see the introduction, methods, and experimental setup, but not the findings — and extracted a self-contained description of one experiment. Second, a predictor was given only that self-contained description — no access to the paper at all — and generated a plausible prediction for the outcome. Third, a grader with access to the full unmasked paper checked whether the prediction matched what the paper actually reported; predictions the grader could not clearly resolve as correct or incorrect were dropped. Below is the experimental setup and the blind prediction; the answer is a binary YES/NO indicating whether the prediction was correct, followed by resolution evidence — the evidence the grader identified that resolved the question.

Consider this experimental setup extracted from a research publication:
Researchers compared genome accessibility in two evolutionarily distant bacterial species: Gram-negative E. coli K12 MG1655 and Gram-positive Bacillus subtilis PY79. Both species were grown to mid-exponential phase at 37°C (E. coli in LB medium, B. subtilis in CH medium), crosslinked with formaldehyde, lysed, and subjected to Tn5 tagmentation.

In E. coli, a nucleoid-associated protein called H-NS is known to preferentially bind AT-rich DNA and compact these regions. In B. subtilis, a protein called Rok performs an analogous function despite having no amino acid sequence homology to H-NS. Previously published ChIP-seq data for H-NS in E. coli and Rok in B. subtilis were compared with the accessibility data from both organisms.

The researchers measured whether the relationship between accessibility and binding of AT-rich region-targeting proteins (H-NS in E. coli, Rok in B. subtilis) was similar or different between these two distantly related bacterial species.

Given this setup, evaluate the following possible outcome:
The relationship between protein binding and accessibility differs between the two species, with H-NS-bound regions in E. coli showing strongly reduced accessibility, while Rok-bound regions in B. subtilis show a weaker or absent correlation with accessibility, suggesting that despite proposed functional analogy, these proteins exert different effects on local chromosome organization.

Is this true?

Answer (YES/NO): NO